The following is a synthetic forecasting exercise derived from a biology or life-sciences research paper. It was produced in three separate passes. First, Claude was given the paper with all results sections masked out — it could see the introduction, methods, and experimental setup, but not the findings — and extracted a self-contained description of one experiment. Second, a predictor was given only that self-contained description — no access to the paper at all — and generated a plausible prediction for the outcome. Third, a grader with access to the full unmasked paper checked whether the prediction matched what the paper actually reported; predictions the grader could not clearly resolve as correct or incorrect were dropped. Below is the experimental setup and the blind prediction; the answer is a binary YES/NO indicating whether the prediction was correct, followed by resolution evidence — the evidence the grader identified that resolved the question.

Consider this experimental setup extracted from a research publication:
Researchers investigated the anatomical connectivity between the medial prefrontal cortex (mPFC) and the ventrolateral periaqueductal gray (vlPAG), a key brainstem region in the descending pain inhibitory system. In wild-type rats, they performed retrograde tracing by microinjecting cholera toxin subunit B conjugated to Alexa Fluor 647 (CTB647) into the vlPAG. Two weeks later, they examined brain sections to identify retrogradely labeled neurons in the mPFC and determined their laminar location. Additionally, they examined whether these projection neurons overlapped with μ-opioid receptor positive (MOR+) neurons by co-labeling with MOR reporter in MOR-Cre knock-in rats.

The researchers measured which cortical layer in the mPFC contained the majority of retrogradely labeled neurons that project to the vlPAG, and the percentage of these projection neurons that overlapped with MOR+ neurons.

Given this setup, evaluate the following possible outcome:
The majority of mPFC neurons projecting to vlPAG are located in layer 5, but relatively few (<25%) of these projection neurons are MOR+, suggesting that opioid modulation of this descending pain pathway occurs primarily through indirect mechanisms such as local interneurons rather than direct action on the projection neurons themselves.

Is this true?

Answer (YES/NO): YES